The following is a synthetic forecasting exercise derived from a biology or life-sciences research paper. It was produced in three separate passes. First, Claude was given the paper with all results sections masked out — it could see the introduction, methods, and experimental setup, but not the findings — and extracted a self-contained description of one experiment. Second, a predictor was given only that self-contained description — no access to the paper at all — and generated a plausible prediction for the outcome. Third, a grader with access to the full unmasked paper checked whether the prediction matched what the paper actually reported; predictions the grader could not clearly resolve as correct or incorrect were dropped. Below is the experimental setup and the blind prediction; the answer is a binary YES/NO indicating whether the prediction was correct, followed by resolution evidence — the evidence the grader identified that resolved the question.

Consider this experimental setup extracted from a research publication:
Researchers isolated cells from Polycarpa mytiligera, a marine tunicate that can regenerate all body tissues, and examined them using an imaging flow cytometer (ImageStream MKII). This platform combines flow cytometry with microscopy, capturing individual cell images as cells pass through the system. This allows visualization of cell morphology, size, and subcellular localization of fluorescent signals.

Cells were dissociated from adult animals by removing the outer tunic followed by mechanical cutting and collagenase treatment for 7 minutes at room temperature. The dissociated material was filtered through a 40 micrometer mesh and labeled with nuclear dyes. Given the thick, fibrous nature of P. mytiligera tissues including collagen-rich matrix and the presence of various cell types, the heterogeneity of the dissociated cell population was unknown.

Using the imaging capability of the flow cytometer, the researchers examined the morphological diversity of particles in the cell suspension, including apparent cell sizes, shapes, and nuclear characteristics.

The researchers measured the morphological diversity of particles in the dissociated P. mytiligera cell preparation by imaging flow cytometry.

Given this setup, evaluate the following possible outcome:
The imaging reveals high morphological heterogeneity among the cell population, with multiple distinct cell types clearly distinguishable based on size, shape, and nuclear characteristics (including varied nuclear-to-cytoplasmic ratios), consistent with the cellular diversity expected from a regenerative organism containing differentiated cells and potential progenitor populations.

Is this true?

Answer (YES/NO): NO